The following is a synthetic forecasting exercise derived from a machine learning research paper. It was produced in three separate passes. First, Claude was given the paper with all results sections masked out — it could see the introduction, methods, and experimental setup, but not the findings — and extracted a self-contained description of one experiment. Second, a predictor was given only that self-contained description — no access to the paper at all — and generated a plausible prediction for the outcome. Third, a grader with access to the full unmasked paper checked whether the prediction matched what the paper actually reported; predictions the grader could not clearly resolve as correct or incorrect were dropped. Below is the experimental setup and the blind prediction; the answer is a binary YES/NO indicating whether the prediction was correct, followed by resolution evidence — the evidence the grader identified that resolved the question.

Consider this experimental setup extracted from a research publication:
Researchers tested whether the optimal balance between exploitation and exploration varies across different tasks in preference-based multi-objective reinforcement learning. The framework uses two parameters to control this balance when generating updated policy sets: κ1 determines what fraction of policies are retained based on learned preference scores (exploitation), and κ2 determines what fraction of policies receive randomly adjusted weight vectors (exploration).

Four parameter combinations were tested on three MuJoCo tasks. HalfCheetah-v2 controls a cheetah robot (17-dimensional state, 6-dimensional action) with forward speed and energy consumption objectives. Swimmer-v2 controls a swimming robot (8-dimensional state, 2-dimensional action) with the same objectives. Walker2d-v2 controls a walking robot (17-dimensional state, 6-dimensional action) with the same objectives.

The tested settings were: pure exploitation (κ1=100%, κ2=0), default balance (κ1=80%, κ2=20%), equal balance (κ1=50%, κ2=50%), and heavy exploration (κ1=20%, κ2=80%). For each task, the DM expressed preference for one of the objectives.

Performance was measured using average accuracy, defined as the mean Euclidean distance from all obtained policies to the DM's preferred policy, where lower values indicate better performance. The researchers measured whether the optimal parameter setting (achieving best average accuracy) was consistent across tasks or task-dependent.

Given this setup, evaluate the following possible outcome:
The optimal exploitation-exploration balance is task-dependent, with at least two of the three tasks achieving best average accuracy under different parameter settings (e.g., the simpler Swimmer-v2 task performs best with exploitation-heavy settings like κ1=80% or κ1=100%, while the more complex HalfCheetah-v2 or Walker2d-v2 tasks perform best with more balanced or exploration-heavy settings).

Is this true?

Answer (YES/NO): NO